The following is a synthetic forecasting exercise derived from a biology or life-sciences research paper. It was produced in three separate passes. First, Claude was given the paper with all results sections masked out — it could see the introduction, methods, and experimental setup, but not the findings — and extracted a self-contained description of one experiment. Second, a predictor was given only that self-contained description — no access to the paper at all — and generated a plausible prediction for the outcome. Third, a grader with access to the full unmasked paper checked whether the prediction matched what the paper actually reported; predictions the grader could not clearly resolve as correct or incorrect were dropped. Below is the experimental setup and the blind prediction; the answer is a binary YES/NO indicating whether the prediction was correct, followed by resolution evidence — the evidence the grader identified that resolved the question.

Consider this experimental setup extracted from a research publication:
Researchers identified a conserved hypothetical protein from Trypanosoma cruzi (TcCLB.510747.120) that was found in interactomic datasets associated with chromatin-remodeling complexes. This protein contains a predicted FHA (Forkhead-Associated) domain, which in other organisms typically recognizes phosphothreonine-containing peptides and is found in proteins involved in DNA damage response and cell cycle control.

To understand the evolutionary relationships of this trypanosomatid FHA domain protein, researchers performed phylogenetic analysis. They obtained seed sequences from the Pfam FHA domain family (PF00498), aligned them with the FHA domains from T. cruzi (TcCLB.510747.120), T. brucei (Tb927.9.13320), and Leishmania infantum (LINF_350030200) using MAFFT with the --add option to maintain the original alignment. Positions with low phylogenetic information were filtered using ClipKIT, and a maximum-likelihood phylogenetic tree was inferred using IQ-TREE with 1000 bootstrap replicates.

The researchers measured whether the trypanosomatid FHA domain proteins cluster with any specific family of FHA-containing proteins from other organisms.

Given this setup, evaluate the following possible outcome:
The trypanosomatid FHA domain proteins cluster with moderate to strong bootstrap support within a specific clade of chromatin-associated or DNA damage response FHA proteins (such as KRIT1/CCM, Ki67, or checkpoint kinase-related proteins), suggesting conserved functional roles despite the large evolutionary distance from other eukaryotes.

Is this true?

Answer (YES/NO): NO